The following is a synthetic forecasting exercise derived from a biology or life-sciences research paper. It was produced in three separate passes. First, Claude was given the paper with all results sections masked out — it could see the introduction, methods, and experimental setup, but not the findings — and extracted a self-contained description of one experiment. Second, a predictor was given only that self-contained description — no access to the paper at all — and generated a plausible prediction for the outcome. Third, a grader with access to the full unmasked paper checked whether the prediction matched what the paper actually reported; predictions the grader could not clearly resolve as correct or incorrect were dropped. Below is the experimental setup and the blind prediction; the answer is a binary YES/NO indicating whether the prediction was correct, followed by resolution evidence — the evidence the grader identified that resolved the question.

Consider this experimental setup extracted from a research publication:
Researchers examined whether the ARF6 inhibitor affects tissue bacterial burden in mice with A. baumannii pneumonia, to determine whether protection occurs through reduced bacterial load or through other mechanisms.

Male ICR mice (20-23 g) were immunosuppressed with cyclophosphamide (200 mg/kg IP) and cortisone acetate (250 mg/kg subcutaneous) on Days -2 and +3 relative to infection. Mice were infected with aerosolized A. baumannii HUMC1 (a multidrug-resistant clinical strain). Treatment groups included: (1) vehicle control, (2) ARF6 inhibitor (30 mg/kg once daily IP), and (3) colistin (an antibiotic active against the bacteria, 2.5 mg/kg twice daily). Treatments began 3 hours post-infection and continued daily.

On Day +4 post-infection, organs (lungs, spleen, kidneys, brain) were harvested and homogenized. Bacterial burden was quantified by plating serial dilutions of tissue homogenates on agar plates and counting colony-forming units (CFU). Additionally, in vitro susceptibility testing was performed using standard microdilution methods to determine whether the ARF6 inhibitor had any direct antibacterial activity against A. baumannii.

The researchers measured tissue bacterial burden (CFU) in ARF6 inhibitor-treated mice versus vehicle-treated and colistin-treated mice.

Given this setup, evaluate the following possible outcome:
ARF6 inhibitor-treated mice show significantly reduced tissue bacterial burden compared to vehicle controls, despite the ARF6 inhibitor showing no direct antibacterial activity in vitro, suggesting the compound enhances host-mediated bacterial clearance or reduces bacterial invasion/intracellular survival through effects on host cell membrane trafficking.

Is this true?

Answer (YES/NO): YES